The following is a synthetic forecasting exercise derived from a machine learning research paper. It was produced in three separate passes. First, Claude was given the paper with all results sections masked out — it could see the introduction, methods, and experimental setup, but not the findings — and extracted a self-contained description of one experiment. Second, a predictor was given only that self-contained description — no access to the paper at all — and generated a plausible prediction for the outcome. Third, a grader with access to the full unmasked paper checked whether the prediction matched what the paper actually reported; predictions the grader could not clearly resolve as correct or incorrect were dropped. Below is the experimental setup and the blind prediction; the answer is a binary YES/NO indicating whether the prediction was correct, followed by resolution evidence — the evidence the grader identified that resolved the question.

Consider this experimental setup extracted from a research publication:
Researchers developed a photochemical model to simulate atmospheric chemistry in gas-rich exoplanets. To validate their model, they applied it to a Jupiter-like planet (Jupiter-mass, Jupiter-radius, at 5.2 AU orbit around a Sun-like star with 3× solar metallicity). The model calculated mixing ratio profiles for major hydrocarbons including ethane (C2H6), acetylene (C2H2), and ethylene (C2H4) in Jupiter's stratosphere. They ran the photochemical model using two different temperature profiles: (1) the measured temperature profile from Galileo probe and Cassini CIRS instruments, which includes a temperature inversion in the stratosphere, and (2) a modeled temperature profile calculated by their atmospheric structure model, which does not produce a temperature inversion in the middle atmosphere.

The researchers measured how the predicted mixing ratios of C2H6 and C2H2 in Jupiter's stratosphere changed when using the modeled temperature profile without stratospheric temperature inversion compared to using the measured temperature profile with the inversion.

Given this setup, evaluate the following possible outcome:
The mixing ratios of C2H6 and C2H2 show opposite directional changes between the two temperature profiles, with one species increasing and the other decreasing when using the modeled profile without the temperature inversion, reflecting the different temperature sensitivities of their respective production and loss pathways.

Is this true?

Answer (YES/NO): NO